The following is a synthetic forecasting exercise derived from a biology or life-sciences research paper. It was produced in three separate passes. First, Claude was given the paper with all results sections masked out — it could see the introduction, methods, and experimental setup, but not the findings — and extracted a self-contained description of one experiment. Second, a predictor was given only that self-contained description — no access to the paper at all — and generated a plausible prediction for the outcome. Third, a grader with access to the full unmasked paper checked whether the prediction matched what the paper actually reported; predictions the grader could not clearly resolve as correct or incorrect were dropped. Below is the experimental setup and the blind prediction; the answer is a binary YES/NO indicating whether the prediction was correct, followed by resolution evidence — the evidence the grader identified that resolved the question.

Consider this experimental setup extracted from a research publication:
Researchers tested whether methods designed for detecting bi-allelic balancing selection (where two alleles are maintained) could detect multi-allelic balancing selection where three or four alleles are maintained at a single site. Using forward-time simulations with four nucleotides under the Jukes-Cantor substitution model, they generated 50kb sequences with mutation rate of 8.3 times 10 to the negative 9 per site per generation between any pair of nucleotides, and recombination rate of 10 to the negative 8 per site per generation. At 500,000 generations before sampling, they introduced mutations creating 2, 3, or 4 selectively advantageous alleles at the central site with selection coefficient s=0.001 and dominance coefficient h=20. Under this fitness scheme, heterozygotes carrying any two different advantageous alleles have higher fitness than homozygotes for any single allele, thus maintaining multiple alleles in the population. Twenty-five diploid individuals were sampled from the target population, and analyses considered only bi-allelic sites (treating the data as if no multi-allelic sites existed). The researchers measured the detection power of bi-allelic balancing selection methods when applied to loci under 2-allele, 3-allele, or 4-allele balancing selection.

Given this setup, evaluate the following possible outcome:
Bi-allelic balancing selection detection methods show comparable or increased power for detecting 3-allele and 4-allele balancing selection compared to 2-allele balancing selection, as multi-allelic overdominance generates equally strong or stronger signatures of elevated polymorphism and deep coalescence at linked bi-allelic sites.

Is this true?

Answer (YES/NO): YES